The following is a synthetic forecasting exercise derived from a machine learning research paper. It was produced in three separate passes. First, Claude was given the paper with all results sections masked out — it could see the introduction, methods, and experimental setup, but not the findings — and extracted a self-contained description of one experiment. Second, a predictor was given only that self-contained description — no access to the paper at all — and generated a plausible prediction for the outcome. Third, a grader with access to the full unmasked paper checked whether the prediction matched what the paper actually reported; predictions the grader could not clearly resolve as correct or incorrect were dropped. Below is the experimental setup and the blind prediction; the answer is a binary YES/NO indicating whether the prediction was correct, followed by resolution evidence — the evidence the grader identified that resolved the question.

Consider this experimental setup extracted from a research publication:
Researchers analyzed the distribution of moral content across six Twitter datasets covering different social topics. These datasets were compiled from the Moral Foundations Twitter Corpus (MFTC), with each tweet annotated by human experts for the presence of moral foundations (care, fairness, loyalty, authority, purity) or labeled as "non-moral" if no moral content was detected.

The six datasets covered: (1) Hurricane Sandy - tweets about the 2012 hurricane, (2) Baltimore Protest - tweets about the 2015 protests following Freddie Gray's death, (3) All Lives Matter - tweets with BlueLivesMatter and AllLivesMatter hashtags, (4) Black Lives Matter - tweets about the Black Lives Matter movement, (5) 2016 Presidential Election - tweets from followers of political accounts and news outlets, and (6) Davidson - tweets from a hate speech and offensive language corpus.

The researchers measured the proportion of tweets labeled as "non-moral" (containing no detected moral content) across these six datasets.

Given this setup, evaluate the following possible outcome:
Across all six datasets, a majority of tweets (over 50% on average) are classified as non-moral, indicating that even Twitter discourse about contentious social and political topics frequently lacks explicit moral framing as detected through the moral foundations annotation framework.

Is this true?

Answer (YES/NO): NO